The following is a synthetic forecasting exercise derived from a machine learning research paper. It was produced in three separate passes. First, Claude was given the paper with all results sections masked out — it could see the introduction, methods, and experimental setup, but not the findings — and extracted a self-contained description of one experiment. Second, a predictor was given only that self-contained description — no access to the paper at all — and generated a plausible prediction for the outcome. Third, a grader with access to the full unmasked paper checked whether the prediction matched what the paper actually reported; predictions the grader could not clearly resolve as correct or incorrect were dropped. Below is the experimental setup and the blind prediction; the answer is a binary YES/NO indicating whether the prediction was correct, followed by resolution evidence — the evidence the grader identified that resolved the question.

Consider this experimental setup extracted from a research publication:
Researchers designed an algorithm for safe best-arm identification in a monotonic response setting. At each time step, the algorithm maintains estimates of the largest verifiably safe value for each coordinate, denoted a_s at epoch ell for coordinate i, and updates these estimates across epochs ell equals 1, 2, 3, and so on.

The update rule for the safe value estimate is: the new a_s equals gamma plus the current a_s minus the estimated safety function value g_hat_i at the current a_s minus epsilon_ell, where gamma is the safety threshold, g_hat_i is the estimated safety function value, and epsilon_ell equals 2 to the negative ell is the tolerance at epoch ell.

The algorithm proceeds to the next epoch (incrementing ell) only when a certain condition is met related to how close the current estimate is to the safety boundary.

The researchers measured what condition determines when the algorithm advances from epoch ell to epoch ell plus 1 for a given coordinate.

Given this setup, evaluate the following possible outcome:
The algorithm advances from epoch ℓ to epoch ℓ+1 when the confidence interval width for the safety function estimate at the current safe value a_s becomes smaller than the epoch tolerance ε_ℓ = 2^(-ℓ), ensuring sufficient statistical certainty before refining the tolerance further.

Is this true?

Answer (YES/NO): NO